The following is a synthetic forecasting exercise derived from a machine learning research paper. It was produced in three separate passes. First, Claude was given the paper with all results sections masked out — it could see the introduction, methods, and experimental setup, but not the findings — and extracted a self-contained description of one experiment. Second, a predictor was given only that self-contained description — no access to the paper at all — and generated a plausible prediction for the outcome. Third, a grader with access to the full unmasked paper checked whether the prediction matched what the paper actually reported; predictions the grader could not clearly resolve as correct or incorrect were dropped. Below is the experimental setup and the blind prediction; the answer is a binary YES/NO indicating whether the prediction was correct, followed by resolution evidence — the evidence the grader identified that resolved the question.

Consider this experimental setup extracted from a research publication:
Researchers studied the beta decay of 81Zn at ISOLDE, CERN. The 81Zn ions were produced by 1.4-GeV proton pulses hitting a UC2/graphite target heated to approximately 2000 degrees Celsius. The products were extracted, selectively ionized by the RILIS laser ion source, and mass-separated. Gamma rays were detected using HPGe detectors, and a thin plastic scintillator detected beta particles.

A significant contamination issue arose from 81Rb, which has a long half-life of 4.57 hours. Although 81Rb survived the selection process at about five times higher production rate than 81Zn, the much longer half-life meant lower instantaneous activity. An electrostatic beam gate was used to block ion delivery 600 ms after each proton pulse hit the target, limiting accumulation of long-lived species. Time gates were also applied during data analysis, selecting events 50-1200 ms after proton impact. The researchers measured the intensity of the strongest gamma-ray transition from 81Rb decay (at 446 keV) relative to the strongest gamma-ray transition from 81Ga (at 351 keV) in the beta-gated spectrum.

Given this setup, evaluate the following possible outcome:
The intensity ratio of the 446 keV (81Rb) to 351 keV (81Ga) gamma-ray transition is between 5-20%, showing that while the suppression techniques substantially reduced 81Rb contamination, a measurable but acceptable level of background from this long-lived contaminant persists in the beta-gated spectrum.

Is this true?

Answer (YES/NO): NO